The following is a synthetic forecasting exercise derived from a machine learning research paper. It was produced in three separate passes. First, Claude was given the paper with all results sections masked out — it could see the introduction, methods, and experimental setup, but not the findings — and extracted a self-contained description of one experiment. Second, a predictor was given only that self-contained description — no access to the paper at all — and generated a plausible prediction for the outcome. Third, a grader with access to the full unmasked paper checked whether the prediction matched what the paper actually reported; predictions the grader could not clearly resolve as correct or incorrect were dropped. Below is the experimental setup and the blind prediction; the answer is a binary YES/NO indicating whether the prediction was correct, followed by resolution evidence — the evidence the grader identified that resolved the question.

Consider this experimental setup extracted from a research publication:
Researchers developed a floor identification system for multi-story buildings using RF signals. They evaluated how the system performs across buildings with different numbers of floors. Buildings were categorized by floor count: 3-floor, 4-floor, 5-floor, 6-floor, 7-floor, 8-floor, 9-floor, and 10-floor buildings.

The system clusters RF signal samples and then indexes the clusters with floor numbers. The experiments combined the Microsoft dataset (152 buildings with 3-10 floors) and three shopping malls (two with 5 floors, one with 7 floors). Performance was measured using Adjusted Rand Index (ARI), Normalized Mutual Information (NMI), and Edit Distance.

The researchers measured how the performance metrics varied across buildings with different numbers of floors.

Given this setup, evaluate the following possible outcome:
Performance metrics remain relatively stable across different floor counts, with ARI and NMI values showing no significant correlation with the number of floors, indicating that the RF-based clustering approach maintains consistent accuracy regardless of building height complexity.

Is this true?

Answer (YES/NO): NO